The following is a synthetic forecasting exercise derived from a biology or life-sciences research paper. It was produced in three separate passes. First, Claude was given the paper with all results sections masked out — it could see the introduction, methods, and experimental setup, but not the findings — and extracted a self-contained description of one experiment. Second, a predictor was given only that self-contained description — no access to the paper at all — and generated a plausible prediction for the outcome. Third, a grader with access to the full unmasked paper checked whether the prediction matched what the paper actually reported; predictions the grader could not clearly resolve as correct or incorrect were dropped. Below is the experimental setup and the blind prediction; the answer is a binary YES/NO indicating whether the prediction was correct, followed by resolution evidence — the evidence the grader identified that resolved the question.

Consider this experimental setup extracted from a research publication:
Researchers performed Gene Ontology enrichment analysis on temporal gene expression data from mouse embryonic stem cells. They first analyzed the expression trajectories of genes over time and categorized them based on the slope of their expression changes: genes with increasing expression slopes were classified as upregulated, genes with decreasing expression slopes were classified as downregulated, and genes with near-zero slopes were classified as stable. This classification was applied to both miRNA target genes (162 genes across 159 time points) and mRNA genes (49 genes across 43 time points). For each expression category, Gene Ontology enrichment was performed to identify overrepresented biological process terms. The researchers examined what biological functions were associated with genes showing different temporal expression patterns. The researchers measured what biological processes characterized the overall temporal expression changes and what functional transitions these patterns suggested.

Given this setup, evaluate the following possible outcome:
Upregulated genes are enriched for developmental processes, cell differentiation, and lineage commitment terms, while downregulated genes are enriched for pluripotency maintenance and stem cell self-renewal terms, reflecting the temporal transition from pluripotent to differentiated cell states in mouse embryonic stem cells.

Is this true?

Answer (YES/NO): NO